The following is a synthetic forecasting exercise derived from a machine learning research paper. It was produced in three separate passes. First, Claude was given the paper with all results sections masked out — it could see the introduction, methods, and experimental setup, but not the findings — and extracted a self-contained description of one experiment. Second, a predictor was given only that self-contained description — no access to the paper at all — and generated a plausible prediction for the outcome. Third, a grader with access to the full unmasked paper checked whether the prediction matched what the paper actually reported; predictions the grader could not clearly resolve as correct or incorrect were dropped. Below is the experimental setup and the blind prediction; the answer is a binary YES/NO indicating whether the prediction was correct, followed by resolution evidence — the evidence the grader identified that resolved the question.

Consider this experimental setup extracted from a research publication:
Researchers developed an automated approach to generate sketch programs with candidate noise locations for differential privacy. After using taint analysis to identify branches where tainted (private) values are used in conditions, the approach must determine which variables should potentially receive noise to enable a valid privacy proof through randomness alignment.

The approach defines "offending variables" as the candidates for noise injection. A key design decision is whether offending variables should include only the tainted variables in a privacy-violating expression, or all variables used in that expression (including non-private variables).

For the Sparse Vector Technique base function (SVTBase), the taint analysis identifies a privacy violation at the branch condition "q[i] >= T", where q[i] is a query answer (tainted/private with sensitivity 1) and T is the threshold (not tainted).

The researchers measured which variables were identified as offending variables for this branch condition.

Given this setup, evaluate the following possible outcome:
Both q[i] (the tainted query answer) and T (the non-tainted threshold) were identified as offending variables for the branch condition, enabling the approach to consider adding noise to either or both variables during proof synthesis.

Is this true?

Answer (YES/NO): YES